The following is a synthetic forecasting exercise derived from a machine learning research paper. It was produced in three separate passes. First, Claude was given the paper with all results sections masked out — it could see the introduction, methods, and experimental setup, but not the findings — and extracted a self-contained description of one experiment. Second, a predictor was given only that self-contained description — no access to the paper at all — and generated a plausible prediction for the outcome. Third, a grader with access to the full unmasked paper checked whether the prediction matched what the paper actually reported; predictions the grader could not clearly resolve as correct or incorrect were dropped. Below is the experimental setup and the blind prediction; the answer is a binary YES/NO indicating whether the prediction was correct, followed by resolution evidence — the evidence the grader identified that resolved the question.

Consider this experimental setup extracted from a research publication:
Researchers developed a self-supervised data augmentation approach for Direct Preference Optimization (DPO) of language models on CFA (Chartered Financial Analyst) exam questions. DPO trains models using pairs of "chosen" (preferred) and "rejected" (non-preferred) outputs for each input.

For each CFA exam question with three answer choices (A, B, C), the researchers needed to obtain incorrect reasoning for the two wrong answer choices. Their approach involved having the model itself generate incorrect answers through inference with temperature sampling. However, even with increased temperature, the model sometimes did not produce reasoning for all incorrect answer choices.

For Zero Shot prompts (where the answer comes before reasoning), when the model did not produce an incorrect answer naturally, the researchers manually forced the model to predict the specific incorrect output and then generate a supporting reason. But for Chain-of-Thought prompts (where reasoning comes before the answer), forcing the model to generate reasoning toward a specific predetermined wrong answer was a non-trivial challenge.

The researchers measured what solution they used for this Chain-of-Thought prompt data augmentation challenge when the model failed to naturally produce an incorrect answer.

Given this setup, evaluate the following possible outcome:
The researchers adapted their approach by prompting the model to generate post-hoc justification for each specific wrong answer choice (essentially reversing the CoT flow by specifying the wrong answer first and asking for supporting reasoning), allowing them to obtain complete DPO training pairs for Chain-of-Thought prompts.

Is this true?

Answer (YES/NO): NO